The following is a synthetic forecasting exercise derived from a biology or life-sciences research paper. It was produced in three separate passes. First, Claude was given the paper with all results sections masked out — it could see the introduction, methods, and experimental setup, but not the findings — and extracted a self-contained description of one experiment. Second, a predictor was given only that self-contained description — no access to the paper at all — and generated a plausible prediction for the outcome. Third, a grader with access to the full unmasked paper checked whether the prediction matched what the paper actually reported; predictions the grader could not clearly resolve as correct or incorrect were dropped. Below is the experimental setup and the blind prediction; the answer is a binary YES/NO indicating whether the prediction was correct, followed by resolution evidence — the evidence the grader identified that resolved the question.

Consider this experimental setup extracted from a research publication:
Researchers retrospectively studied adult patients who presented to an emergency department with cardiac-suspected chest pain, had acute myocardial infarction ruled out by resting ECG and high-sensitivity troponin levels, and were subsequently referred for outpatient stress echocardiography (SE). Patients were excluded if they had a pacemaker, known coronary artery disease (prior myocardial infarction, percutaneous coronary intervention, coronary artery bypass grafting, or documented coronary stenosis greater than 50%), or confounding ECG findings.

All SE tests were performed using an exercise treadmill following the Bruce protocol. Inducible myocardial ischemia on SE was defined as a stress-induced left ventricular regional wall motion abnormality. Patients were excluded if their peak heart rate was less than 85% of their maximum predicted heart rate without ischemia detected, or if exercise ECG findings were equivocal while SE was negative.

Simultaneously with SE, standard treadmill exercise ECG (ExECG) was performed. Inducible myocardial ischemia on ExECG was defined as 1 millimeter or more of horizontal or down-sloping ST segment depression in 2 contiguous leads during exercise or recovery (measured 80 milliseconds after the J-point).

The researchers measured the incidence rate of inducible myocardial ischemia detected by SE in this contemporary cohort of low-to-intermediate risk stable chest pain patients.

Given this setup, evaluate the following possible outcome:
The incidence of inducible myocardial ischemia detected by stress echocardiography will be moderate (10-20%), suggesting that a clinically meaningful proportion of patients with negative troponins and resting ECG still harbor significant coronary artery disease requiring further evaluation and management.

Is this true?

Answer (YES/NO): NO